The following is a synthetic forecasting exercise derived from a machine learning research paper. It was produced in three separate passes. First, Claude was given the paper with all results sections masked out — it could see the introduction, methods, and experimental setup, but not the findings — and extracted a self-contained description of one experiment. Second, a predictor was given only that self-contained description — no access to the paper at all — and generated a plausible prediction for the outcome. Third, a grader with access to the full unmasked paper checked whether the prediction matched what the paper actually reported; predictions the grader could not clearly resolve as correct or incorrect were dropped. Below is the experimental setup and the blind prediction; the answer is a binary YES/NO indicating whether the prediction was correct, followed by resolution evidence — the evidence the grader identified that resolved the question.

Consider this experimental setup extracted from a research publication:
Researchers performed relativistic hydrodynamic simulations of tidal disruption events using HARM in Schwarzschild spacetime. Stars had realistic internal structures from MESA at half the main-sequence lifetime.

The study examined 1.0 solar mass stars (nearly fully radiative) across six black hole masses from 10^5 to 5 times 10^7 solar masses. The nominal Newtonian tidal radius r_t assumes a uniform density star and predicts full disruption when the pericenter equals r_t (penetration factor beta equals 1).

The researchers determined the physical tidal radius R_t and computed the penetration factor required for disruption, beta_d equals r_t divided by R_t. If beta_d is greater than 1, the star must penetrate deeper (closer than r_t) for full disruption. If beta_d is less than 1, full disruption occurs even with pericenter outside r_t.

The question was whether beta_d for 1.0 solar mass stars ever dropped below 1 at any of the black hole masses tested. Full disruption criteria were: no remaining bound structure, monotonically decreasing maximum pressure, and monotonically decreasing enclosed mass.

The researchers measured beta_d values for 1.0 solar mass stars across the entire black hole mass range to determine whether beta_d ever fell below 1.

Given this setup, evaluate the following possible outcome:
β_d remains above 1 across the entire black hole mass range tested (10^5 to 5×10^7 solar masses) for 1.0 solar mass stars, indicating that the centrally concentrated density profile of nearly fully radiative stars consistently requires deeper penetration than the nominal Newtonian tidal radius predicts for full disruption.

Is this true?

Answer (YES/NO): NO